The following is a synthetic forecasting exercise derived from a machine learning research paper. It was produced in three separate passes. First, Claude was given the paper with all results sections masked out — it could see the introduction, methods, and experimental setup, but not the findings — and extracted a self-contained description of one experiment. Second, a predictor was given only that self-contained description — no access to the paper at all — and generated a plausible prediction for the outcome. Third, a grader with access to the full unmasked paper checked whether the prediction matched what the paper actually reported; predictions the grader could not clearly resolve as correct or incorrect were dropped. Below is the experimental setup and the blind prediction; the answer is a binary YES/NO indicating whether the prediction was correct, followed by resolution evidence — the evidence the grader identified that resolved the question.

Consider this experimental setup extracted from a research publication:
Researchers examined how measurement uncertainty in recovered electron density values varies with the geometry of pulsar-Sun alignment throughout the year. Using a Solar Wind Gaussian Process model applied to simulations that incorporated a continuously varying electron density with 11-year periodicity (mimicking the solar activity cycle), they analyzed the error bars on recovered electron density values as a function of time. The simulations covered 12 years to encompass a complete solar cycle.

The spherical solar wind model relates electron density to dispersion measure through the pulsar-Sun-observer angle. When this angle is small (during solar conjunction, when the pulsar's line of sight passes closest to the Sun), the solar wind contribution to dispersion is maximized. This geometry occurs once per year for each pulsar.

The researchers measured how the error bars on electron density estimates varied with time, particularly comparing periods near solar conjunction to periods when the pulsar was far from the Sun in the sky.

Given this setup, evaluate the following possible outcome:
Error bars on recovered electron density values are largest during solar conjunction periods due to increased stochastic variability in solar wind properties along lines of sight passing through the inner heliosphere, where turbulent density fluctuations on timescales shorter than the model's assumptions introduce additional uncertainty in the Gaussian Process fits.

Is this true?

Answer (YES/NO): NO